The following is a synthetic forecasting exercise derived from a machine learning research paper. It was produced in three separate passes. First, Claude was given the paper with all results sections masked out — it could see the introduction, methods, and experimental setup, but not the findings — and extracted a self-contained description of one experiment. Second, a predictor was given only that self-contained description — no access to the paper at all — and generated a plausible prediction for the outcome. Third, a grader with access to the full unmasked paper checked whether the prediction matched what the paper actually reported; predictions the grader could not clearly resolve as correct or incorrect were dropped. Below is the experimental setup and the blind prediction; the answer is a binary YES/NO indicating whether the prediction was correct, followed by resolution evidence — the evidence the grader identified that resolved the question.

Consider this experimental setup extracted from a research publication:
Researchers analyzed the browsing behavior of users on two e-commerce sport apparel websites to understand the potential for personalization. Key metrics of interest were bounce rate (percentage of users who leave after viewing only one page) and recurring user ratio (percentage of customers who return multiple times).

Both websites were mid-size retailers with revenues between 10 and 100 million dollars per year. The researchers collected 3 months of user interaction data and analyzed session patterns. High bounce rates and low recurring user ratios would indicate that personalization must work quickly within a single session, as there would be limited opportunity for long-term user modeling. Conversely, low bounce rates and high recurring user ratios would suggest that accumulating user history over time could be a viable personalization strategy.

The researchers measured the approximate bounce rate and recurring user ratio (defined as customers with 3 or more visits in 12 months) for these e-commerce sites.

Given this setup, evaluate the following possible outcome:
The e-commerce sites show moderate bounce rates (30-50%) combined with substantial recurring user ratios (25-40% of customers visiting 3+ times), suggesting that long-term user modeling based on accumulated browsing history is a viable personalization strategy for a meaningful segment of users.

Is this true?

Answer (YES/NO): NO